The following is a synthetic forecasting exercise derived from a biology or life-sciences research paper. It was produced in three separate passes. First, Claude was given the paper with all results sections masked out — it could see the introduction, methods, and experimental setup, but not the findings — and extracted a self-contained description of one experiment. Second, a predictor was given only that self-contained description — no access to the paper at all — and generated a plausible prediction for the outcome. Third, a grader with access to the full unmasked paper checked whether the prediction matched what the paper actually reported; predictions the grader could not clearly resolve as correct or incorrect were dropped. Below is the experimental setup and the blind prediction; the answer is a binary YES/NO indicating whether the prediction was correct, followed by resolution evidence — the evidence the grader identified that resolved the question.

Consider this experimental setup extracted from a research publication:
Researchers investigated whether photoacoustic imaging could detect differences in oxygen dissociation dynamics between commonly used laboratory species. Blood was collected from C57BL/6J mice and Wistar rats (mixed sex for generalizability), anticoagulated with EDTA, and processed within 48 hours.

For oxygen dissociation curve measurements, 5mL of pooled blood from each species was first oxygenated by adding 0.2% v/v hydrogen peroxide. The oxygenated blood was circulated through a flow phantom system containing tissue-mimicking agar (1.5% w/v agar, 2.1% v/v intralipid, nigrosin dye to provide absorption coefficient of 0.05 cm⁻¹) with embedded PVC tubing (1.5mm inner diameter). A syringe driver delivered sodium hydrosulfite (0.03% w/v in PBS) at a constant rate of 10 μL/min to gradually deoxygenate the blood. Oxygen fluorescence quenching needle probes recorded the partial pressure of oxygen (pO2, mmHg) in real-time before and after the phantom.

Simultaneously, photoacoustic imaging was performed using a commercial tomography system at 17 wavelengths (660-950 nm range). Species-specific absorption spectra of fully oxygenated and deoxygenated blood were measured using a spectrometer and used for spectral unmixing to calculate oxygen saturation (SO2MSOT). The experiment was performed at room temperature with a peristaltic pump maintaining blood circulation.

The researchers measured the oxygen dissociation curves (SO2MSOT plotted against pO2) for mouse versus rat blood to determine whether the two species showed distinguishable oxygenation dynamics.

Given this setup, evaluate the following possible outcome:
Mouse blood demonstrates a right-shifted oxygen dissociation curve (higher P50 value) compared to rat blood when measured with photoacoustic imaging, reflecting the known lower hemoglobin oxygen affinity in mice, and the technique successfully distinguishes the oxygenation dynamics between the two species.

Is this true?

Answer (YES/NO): YES